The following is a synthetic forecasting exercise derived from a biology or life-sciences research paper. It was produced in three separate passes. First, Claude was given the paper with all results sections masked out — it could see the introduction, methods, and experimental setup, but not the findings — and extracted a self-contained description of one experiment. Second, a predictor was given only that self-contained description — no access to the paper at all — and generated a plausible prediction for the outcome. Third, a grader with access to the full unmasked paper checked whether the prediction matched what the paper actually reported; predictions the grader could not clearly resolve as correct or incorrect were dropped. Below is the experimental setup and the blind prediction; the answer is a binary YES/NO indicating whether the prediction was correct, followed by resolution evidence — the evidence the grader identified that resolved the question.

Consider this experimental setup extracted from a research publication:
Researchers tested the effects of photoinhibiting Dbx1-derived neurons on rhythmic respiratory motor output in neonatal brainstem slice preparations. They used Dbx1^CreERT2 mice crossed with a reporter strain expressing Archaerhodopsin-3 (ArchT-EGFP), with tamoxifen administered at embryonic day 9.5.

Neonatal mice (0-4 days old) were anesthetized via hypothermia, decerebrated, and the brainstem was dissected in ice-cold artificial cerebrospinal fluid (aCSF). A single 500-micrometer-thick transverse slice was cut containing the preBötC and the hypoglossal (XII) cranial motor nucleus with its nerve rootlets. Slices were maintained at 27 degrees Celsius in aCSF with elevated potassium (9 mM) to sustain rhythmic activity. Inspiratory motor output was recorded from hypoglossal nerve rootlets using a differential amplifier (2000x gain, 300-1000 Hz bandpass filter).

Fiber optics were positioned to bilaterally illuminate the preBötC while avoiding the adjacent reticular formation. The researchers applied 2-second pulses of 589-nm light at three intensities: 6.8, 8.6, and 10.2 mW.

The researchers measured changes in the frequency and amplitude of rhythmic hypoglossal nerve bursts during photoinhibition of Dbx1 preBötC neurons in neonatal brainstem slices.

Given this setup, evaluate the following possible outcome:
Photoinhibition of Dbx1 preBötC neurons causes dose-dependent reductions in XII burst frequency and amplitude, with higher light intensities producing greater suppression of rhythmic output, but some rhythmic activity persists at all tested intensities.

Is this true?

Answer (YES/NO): NO